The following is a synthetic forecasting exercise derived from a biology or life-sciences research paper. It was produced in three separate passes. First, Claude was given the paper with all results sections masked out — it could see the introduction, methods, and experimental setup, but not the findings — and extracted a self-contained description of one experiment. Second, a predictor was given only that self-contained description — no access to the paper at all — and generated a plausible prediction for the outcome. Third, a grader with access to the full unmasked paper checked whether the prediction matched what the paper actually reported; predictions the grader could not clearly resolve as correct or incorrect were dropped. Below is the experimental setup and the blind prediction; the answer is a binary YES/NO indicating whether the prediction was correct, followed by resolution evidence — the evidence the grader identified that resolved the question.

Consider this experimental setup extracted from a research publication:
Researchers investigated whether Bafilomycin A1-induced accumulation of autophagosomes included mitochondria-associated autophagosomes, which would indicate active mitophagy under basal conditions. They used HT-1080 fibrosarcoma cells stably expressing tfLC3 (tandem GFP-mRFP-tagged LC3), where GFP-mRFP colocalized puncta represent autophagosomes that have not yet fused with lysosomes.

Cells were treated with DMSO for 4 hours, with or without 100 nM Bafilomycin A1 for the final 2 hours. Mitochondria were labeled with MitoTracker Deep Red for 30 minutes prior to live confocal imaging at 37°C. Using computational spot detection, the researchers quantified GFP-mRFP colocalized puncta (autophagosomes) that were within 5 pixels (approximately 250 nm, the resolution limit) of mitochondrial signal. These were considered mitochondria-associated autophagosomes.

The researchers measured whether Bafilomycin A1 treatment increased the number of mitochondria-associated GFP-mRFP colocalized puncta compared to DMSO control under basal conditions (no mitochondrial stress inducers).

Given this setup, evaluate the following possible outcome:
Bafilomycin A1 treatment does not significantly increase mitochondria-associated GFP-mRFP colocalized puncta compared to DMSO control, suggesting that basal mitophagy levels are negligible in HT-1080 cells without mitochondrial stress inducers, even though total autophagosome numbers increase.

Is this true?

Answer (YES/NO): NO